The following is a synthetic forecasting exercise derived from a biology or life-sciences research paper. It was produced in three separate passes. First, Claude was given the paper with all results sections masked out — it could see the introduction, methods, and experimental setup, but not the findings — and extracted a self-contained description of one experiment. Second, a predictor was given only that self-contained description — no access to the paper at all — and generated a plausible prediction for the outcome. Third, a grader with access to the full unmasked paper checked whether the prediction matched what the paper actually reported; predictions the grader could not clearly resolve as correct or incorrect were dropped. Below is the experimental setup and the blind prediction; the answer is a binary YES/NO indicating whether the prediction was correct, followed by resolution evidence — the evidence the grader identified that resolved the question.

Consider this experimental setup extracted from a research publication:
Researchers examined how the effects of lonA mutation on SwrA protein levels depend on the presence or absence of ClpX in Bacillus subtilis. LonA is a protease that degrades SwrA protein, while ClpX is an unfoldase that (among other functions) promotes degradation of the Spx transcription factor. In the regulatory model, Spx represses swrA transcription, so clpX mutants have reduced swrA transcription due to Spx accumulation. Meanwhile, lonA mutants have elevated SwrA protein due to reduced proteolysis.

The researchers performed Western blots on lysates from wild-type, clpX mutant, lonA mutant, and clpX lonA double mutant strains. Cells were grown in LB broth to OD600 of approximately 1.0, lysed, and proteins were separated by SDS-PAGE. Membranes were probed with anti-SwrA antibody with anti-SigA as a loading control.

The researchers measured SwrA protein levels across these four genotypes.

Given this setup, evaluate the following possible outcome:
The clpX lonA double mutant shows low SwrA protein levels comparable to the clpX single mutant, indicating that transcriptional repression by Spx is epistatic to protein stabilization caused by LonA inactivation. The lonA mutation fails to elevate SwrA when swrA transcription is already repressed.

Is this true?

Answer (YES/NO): NO